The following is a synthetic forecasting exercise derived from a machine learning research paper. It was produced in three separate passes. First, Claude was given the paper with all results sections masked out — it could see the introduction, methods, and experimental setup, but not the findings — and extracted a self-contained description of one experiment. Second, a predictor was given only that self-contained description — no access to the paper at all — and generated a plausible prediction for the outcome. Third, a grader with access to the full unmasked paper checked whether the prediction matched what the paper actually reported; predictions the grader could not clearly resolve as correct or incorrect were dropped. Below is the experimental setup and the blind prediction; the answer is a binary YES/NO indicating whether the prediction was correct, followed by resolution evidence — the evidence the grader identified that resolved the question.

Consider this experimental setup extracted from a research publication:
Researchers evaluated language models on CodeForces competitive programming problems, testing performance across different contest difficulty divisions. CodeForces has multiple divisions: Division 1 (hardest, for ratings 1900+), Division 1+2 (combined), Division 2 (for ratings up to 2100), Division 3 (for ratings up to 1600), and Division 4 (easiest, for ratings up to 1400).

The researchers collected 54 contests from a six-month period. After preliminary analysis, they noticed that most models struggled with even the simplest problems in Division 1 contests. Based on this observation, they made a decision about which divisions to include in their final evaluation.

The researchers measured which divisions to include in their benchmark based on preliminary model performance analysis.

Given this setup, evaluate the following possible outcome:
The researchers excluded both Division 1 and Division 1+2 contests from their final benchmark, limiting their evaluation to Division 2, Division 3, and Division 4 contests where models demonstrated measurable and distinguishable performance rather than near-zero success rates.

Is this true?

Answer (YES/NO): NO